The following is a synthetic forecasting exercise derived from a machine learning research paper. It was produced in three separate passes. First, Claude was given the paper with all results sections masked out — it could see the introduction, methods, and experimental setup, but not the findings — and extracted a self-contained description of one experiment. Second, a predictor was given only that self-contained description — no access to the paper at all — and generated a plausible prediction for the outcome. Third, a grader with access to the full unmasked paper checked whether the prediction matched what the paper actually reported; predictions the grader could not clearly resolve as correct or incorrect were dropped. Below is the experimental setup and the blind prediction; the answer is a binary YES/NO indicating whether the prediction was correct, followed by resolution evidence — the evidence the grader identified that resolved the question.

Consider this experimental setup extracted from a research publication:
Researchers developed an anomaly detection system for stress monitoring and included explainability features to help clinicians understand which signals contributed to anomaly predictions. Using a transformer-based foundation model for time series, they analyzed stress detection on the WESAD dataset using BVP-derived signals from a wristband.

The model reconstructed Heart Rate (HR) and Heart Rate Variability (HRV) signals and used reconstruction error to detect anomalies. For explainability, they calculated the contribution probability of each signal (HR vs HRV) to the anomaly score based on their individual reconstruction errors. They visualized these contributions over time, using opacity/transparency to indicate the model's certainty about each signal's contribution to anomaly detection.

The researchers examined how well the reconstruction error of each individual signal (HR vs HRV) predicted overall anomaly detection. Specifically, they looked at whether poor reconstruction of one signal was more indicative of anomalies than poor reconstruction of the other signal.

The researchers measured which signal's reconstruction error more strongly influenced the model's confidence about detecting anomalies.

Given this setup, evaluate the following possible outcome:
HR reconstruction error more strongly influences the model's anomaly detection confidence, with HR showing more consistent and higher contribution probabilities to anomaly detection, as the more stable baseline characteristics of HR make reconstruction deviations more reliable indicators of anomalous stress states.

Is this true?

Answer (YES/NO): YES